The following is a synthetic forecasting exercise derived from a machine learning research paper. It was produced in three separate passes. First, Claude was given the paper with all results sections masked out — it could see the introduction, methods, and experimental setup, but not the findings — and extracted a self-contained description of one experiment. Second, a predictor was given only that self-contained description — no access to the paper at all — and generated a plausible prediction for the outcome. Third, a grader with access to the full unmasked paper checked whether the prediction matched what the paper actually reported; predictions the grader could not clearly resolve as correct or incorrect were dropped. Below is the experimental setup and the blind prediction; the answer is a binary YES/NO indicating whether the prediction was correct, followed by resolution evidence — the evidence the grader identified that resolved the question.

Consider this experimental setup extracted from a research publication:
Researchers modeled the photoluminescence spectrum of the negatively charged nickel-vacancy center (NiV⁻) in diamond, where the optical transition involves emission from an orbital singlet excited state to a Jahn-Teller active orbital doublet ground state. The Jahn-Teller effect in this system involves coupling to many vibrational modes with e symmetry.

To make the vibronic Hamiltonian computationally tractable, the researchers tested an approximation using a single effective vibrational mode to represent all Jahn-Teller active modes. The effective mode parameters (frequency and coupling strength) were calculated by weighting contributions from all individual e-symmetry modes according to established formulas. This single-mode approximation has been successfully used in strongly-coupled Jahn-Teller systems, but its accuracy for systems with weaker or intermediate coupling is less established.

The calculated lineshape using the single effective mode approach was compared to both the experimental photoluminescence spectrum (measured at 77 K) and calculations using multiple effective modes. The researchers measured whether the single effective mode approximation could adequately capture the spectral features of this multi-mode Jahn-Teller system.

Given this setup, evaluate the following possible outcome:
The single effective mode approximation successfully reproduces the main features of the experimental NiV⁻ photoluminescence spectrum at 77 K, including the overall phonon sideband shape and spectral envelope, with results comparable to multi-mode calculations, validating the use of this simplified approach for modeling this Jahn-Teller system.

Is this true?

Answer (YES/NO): NO